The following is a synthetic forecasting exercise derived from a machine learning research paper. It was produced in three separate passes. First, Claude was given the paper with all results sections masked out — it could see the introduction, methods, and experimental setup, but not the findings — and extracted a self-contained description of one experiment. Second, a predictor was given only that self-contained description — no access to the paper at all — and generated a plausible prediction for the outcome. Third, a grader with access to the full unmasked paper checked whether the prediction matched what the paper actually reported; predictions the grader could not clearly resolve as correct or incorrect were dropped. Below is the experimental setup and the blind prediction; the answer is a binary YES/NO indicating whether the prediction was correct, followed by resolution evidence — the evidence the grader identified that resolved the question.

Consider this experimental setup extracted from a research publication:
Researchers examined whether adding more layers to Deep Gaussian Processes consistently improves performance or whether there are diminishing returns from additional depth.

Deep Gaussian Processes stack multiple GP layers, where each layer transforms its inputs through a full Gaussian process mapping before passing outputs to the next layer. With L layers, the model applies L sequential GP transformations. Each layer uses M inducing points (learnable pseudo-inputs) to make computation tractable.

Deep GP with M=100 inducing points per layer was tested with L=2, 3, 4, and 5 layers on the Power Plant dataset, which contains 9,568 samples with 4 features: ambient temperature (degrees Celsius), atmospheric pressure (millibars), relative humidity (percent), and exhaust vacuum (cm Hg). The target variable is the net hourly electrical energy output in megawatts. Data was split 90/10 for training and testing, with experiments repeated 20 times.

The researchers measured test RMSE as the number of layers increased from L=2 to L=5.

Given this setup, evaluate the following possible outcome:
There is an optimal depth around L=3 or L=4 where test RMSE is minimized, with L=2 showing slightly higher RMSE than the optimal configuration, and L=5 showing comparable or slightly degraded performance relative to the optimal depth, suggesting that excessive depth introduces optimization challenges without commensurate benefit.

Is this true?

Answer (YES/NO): NO